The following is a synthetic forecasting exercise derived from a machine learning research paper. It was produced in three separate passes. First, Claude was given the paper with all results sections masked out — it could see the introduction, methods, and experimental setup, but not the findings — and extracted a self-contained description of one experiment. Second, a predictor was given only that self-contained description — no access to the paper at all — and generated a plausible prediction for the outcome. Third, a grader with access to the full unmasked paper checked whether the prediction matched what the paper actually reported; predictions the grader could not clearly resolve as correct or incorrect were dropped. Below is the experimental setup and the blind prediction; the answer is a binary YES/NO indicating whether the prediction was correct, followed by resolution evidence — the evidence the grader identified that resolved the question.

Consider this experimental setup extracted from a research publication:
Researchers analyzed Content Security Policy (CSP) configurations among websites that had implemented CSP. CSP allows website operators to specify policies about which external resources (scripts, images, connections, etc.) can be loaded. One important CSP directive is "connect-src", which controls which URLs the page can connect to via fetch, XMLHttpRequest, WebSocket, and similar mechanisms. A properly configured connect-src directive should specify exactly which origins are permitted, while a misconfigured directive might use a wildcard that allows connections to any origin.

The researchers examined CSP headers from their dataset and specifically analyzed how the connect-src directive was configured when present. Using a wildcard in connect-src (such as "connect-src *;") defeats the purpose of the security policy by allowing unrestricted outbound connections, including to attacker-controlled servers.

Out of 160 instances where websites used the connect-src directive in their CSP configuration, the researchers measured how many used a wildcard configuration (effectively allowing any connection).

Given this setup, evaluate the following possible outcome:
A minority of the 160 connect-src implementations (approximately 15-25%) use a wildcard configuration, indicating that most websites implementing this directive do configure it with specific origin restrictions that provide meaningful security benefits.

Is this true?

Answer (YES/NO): NO